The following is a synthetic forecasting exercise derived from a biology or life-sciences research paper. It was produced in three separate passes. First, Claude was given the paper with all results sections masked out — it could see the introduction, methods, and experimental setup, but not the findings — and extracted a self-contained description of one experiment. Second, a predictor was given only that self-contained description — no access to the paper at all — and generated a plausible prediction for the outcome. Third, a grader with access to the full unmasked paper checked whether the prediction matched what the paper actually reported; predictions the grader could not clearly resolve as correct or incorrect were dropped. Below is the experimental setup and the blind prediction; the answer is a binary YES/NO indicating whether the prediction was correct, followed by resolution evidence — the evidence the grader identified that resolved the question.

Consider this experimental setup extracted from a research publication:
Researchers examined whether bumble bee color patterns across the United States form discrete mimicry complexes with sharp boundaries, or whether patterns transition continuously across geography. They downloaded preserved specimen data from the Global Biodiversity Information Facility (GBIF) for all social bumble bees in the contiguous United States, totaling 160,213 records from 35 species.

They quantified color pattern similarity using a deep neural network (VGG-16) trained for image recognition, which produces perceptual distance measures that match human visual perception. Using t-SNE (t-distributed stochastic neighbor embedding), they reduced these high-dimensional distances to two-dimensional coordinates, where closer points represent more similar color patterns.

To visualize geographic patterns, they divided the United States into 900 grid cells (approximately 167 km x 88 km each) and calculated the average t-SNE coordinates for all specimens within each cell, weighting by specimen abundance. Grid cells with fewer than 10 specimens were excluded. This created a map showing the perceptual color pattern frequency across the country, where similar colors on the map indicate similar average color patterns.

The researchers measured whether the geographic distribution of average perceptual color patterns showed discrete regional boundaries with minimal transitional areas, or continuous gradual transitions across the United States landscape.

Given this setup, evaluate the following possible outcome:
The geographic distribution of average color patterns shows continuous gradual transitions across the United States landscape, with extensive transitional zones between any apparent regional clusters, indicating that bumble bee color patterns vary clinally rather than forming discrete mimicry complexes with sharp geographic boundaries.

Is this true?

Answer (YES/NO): YES